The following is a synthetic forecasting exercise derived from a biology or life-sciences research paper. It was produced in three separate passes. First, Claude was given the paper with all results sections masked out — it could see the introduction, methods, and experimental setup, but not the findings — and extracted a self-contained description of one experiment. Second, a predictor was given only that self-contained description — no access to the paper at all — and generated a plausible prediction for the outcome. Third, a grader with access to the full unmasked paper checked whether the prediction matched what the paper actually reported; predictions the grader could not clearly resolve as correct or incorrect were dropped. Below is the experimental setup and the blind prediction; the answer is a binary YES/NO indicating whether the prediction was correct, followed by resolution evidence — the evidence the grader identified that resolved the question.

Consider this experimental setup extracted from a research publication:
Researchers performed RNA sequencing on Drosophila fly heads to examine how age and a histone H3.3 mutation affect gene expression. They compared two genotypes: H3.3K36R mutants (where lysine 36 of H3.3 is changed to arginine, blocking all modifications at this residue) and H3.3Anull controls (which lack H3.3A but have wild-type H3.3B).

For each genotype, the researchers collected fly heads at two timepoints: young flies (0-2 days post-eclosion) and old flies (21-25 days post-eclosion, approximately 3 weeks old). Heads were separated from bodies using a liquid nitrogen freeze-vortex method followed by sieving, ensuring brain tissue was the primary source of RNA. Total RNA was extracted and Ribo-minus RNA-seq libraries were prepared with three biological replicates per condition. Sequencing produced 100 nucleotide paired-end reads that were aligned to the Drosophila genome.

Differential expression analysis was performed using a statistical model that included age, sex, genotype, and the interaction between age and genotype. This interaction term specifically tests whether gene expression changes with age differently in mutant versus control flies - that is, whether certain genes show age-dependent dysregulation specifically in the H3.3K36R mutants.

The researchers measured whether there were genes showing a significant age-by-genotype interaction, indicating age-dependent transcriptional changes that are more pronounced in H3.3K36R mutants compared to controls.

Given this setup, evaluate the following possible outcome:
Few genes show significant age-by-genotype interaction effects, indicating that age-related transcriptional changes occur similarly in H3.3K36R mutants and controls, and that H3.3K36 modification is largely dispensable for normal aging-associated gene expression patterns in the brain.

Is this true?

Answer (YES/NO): NO